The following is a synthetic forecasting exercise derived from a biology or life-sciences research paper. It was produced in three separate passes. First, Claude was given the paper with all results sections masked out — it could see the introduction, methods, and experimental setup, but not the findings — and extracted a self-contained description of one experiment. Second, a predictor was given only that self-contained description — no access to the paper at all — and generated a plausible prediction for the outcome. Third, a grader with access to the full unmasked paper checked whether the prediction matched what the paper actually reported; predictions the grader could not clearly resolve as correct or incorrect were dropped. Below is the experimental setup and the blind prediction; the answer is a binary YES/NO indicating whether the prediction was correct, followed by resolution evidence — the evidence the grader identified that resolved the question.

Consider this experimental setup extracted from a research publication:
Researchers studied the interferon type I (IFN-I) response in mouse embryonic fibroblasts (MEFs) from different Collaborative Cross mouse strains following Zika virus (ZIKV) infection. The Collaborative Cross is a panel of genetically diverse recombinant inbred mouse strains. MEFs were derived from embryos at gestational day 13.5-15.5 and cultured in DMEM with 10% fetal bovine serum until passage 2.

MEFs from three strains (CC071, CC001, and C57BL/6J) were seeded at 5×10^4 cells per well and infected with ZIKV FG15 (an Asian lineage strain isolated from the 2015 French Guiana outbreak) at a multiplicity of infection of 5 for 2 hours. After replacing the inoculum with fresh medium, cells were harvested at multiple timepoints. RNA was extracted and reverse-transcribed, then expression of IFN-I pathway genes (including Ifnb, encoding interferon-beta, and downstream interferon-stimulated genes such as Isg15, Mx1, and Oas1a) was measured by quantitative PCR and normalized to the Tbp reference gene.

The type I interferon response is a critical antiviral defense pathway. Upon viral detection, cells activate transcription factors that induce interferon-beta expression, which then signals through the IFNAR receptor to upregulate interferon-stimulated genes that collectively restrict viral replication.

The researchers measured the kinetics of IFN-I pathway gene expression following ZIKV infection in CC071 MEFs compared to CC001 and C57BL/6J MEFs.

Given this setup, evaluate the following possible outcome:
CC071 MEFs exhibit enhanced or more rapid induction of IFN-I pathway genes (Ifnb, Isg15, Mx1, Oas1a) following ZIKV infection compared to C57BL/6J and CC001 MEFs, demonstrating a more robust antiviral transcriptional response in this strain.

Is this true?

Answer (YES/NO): NO